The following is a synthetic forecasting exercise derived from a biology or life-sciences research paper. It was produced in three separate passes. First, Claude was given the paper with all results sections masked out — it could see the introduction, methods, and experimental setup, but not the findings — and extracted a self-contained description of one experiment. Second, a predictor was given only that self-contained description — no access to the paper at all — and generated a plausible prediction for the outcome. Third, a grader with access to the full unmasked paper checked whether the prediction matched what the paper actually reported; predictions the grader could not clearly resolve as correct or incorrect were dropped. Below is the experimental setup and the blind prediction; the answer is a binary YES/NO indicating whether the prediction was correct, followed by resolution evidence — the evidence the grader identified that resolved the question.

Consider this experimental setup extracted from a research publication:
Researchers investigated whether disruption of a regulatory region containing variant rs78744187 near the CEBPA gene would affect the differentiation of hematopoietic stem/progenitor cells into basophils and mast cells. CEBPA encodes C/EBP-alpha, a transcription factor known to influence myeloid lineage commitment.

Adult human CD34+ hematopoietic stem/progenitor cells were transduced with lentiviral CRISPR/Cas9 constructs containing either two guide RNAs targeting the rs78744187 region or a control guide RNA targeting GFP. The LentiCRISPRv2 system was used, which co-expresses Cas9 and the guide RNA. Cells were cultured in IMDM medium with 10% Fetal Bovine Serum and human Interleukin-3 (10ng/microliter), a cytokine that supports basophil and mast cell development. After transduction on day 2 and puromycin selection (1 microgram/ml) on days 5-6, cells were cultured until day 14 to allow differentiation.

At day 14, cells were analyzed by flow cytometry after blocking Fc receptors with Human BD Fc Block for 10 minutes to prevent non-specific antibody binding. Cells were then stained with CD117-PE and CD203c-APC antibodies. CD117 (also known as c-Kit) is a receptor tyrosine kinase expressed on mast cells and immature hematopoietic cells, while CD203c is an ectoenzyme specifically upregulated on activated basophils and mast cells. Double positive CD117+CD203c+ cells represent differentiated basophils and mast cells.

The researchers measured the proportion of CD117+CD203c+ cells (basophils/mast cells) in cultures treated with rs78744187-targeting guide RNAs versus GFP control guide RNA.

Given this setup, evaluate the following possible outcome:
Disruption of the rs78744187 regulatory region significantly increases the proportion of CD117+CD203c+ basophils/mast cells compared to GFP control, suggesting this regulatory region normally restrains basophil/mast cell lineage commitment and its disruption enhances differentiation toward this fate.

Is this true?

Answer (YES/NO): NO